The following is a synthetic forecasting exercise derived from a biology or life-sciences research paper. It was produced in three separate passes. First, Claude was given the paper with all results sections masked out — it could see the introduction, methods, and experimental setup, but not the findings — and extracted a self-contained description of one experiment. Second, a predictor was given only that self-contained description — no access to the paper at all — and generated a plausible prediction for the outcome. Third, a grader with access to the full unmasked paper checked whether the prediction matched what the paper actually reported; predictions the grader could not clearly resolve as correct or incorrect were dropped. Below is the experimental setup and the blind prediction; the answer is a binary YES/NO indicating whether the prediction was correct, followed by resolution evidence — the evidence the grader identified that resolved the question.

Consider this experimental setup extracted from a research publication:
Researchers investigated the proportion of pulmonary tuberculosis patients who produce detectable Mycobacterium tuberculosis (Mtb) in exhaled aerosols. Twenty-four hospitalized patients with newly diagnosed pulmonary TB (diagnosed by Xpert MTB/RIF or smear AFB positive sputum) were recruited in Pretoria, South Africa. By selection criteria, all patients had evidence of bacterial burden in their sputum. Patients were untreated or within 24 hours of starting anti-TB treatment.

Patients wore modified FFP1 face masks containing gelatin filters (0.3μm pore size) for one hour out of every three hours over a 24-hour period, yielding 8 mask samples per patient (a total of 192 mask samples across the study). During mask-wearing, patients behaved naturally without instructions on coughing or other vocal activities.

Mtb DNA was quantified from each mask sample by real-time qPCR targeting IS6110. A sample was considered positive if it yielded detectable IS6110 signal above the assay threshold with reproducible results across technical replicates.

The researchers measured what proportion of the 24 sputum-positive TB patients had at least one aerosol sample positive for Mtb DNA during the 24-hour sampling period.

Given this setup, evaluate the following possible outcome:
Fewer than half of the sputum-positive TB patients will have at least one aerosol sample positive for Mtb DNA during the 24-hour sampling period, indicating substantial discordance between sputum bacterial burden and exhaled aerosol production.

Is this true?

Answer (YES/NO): NO